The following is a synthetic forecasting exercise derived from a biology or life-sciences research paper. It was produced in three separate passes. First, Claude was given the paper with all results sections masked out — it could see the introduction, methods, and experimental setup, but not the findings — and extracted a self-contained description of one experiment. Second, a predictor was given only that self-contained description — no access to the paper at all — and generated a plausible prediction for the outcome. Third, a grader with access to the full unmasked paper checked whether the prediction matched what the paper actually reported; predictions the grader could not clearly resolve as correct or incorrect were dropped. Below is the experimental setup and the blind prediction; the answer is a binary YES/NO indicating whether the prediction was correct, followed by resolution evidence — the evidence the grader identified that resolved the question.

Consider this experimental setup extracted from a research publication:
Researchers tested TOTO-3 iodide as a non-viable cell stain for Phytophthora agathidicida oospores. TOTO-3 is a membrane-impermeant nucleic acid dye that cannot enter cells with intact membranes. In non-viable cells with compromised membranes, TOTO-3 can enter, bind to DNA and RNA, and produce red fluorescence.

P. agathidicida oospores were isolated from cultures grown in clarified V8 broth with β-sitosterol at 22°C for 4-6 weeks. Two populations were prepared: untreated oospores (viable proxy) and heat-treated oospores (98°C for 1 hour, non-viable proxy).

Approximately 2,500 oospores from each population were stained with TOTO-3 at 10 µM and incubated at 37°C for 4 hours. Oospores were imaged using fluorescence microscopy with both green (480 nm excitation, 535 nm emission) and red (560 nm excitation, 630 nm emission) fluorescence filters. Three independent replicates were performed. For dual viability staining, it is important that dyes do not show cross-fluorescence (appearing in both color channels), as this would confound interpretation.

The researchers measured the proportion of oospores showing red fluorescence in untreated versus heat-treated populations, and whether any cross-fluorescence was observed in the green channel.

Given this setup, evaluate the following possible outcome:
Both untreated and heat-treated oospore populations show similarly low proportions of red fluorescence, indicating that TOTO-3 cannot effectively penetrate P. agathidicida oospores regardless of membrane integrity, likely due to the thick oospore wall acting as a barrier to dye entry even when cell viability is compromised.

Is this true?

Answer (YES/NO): NO